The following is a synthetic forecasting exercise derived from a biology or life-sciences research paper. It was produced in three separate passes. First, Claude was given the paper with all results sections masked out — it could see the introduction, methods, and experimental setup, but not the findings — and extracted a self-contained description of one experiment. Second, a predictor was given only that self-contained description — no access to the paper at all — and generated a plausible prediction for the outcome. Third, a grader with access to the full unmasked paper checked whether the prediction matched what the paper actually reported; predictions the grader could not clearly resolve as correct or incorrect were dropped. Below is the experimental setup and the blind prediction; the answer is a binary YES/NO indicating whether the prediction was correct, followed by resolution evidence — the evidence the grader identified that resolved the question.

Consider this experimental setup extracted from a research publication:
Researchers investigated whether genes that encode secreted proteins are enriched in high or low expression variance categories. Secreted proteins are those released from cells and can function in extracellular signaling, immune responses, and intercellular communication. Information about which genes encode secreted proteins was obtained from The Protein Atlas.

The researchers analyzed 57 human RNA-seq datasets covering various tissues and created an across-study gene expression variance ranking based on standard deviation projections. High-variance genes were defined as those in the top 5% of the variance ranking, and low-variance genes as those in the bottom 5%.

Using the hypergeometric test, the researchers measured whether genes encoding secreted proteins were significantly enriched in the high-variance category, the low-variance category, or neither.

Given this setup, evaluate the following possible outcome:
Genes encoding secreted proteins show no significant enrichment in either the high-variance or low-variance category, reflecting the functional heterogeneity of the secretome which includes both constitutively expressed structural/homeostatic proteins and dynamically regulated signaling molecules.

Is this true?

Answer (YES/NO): NO